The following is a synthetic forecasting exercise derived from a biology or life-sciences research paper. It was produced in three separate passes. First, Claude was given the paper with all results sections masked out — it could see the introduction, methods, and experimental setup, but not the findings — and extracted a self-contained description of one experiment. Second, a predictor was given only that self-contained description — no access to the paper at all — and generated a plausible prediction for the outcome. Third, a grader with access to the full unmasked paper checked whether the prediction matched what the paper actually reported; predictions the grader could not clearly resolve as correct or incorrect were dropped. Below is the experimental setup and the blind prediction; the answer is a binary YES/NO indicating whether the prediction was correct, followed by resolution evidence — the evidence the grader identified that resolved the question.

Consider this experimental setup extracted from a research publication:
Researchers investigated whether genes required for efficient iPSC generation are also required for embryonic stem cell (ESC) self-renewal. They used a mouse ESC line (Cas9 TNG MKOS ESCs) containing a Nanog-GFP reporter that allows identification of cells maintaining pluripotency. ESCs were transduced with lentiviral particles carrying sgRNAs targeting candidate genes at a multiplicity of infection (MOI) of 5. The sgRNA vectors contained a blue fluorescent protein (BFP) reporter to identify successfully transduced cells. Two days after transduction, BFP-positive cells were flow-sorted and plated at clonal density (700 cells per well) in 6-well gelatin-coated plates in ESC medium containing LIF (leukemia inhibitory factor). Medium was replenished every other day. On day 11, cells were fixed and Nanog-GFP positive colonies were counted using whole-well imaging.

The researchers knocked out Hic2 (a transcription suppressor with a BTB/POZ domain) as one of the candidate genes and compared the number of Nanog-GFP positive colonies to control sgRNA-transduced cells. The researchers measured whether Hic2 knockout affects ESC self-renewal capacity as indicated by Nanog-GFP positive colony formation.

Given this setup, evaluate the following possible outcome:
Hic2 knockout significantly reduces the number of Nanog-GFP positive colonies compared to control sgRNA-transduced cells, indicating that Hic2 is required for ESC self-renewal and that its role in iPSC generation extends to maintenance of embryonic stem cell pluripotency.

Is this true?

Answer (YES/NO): NO